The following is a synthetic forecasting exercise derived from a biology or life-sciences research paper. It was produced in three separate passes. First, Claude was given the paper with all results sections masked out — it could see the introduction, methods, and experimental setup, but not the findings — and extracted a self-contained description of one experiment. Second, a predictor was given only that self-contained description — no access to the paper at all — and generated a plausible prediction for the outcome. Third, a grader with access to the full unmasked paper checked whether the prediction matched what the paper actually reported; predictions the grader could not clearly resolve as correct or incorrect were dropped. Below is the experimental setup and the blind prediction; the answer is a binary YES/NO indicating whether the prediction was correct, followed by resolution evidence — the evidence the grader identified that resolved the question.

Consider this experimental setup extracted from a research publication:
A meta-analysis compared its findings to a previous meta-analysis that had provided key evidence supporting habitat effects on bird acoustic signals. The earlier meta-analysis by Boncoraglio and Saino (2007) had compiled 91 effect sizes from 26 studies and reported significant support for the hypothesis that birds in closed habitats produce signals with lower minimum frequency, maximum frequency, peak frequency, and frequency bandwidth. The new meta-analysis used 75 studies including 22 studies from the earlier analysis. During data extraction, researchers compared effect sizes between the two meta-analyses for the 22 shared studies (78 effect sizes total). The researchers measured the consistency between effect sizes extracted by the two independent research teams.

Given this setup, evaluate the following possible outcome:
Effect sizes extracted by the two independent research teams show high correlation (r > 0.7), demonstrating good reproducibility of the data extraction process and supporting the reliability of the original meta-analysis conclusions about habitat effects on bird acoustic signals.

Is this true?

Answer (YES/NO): NO